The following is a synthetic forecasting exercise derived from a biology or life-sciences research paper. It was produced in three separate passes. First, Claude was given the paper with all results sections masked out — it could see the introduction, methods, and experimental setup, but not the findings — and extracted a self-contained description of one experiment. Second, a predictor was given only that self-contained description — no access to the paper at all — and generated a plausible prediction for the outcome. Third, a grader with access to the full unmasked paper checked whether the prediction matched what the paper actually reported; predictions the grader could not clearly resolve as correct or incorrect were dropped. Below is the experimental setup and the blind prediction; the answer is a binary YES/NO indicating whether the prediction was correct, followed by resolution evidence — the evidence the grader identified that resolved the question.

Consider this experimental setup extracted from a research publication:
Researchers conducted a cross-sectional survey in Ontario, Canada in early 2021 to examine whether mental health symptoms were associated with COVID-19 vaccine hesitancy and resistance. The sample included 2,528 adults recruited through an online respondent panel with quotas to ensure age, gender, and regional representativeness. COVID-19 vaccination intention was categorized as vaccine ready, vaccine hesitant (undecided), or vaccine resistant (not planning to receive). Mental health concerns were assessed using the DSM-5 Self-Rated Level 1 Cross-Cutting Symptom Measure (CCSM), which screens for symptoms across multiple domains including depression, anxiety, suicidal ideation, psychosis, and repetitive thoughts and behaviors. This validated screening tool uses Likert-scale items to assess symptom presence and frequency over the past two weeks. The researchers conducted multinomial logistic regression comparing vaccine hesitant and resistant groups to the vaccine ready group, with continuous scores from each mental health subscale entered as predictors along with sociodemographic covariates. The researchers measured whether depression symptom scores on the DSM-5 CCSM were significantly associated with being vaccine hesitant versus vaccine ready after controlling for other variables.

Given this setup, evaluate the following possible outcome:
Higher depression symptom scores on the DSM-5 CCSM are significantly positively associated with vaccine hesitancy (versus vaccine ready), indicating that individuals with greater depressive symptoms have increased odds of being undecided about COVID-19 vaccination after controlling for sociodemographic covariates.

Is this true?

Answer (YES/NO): NO